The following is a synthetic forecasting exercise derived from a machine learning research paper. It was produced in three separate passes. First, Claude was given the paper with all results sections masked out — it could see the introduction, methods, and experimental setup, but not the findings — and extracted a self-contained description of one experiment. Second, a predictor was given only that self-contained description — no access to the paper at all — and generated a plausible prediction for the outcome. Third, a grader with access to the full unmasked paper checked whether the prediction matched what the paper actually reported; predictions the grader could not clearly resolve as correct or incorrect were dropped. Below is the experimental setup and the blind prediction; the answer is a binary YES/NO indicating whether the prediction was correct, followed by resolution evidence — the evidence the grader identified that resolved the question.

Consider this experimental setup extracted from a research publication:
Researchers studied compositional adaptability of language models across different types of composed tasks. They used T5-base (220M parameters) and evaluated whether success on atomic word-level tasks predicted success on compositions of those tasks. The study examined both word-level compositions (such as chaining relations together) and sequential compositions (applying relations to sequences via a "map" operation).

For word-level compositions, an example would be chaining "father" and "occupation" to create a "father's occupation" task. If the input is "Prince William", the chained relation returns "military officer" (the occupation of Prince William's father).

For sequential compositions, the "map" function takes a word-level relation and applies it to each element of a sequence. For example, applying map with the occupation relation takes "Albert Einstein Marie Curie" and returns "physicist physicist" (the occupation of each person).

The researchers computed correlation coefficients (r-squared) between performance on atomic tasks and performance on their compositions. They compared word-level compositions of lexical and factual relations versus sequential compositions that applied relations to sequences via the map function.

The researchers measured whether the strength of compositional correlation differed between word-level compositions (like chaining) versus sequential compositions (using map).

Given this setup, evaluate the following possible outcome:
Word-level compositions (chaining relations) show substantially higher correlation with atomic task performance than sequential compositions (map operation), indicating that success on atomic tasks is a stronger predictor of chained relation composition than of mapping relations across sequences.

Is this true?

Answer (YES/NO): YES